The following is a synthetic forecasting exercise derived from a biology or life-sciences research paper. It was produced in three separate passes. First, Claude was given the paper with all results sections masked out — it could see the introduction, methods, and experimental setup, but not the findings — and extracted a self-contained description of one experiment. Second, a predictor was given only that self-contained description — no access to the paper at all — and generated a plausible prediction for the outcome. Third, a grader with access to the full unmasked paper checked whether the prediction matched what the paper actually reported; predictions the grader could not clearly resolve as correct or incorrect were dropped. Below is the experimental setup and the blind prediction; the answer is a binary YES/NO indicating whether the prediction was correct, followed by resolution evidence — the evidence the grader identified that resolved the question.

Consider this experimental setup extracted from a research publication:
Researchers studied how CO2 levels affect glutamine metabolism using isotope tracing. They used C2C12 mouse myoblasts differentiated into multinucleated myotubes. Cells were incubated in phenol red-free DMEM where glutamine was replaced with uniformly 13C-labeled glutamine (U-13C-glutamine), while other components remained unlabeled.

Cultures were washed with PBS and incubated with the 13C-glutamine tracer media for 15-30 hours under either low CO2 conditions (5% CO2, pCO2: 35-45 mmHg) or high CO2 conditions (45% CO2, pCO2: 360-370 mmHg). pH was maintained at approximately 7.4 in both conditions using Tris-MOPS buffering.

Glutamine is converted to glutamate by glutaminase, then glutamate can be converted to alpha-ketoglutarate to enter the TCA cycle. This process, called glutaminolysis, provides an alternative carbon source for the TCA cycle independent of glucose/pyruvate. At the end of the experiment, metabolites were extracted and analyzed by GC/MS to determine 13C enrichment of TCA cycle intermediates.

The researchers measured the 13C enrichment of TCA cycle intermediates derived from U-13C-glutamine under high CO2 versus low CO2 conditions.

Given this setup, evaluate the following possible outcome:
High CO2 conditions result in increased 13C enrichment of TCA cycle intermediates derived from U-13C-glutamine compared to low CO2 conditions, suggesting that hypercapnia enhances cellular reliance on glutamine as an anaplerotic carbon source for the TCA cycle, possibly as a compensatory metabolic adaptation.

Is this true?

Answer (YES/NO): YES